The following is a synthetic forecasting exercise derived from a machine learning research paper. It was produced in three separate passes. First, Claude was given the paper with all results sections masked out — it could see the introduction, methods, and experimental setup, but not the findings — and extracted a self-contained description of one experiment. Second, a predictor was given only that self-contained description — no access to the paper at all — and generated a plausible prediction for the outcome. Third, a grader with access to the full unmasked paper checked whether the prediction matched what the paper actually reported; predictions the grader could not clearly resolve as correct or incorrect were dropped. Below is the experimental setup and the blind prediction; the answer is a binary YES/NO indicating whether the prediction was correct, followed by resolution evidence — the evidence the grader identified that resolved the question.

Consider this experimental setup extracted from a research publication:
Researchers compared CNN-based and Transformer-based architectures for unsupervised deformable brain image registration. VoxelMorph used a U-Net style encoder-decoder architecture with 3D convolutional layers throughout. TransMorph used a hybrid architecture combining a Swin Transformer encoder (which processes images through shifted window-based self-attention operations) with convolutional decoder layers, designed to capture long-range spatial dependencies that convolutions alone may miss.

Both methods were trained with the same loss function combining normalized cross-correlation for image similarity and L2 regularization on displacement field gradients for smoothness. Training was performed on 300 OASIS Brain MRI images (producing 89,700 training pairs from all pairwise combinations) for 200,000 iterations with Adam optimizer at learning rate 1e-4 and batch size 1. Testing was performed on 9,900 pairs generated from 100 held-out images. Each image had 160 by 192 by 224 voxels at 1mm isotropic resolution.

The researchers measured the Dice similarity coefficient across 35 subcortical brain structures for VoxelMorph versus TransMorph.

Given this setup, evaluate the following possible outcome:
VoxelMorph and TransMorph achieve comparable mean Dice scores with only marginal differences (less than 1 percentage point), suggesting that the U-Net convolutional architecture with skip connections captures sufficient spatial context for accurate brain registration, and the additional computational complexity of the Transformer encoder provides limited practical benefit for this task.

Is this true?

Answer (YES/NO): NO